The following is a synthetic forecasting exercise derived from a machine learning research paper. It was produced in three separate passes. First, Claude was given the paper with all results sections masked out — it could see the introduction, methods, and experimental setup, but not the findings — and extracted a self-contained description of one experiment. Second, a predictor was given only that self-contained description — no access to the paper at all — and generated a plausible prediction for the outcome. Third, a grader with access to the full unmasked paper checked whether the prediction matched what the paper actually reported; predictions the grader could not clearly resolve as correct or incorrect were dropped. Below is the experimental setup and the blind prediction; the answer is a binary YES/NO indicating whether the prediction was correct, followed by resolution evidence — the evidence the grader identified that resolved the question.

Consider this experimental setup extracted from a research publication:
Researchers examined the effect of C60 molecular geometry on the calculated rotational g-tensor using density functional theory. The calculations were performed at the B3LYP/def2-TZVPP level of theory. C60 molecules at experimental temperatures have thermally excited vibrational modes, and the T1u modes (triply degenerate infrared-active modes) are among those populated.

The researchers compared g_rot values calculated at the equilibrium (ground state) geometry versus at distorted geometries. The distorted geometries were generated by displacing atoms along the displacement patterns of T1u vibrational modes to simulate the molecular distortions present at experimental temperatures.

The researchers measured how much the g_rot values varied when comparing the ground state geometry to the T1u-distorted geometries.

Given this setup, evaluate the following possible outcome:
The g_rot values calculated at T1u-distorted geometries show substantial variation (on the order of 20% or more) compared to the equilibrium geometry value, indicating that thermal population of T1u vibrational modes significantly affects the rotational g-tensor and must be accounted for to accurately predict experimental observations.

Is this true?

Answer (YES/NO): NO